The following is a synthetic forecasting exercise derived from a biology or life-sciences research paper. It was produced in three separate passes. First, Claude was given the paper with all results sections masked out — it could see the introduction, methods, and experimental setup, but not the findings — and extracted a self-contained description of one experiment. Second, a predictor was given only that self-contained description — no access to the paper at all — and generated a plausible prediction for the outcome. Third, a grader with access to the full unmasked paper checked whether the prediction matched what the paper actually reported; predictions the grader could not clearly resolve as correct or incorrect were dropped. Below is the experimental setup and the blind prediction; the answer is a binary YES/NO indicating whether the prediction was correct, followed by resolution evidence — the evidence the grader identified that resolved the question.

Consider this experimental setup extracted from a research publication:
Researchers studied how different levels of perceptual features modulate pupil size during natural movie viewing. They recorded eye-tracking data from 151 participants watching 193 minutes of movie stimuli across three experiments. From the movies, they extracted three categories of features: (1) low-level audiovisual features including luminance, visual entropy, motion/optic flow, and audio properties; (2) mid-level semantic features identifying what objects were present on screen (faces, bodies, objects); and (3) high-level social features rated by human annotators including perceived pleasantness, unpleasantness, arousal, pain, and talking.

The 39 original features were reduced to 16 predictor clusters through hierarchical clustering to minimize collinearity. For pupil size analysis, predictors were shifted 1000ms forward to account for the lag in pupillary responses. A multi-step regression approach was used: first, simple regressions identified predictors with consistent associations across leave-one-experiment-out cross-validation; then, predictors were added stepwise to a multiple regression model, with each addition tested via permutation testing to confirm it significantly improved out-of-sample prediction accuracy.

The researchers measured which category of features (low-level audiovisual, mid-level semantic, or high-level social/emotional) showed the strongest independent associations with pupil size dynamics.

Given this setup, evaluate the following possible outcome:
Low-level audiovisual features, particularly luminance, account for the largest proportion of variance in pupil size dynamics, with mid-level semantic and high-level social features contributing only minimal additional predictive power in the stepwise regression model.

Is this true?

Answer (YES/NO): NO